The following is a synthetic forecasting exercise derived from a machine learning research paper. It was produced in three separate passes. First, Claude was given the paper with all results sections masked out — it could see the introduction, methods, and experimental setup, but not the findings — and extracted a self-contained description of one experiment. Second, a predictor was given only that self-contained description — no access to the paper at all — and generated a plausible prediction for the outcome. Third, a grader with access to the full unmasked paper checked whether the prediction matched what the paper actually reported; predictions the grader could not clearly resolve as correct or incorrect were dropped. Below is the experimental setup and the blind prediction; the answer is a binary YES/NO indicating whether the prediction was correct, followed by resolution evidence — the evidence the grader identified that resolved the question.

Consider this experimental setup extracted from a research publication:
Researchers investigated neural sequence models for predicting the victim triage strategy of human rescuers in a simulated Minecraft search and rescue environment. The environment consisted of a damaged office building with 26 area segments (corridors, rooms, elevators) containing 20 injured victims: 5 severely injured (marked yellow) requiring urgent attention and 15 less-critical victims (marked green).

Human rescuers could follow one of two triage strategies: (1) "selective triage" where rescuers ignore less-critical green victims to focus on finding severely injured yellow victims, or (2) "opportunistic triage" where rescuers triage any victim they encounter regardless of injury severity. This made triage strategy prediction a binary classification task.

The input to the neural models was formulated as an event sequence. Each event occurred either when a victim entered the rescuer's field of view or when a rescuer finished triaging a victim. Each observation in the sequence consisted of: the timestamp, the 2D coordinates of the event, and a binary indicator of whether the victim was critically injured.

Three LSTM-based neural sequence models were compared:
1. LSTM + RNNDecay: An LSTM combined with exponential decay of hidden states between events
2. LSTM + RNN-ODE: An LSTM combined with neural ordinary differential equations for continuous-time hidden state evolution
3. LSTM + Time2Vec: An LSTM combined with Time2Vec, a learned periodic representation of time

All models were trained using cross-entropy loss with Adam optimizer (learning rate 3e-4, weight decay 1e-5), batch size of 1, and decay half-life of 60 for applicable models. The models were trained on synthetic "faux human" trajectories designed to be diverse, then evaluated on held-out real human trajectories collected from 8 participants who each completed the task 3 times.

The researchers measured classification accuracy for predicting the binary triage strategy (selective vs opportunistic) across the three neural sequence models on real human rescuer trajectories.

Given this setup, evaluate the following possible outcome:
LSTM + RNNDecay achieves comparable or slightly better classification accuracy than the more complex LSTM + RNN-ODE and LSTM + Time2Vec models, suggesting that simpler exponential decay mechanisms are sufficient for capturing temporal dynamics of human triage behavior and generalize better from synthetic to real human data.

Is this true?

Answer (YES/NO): NO